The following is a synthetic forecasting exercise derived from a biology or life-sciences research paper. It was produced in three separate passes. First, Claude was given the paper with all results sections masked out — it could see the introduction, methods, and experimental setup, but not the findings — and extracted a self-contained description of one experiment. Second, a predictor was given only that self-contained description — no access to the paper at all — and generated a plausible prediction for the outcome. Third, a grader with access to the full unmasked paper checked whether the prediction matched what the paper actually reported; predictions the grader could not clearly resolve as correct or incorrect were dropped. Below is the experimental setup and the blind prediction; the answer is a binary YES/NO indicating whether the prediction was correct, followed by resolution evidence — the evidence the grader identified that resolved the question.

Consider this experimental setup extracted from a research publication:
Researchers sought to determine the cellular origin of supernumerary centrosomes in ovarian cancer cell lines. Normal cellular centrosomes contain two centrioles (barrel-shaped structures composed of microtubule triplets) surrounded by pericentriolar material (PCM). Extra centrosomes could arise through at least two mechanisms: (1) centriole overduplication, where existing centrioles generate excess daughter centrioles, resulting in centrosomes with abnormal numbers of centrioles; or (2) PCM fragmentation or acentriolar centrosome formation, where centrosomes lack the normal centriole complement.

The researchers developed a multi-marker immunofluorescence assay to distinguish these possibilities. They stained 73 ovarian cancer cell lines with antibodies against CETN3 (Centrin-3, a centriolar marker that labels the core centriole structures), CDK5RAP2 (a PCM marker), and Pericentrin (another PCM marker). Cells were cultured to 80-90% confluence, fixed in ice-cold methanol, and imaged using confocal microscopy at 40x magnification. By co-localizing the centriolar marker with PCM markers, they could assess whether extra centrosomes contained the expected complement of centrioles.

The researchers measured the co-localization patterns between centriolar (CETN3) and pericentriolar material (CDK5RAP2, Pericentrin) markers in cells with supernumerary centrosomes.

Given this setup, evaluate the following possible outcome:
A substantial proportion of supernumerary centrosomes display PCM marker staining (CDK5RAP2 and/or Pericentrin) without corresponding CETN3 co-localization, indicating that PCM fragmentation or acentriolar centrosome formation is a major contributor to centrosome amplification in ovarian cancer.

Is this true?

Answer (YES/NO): NO